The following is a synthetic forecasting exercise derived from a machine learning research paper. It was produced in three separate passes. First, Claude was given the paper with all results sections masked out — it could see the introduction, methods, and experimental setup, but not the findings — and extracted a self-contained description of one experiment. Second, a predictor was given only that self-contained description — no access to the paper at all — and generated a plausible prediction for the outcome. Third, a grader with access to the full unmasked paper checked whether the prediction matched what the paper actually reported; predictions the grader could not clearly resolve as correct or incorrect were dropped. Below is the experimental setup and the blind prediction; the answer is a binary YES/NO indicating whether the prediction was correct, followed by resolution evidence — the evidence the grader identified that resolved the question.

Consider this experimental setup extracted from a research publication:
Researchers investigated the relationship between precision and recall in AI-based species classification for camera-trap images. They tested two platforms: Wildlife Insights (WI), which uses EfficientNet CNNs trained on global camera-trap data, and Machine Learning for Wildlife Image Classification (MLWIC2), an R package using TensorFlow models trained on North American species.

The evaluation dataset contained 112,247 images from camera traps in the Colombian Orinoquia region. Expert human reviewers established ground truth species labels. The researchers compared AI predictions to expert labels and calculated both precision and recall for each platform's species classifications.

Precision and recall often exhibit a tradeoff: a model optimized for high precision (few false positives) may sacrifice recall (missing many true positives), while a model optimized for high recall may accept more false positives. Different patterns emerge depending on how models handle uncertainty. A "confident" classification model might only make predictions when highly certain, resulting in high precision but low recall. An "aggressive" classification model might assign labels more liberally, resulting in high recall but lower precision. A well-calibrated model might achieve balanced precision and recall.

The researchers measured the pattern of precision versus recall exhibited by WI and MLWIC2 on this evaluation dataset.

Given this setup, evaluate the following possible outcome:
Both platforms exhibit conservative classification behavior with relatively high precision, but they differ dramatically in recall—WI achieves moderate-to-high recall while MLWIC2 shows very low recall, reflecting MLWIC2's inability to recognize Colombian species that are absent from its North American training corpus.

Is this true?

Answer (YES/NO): NO